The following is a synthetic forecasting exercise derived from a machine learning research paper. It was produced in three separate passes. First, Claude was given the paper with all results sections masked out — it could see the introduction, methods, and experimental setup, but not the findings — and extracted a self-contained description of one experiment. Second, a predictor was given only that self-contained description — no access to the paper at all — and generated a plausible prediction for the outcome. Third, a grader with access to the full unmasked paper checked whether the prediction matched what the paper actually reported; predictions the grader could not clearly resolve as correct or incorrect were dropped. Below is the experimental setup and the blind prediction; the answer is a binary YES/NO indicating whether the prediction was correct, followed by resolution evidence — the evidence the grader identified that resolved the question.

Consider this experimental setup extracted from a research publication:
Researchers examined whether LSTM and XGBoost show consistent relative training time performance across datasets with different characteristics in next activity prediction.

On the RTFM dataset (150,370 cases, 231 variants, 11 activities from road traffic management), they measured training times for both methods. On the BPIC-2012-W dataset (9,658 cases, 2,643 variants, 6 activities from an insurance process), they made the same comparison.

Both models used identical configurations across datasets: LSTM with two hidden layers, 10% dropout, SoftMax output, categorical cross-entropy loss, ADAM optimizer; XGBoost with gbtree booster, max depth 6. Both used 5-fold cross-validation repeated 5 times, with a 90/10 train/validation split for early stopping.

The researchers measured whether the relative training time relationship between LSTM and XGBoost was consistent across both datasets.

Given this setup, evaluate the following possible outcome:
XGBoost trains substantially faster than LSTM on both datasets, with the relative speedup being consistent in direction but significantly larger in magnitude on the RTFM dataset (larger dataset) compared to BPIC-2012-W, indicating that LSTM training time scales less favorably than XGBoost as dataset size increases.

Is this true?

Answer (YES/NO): NO